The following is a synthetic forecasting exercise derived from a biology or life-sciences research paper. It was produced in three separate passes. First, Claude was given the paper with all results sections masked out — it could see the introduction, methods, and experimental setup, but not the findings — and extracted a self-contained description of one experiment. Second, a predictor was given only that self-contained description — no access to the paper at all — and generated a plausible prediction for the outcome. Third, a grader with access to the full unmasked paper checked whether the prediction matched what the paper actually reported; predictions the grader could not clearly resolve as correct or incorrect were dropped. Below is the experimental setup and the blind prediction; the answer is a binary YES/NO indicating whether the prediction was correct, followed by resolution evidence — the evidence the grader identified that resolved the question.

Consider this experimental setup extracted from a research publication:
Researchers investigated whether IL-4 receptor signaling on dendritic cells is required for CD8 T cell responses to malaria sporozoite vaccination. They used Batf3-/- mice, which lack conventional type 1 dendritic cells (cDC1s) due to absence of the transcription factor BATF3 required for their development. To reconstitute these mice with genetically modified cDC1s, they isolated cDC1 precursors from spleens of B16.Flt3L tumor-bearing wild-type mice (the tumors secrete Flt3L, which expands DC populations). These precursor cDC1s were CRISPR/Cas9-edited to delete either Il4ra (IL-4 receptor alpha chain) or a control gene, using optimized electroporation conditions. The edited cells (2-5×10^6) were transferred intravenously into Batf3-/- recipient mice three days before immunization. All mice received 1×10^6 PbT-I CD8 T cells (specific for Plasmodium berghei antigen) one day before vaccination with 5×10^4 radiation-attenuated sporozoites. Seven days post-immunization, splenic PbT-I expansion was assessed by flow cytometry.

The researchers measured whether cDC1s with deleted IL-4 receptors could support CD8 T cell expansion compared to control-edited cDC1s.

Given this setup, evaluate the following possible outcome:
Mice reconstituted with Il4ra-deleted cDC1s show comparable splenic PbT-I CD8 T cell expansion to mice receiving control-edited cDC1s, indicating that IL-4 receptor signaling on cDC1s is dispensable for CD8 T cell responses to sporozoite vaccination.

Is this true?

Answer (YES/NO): NO